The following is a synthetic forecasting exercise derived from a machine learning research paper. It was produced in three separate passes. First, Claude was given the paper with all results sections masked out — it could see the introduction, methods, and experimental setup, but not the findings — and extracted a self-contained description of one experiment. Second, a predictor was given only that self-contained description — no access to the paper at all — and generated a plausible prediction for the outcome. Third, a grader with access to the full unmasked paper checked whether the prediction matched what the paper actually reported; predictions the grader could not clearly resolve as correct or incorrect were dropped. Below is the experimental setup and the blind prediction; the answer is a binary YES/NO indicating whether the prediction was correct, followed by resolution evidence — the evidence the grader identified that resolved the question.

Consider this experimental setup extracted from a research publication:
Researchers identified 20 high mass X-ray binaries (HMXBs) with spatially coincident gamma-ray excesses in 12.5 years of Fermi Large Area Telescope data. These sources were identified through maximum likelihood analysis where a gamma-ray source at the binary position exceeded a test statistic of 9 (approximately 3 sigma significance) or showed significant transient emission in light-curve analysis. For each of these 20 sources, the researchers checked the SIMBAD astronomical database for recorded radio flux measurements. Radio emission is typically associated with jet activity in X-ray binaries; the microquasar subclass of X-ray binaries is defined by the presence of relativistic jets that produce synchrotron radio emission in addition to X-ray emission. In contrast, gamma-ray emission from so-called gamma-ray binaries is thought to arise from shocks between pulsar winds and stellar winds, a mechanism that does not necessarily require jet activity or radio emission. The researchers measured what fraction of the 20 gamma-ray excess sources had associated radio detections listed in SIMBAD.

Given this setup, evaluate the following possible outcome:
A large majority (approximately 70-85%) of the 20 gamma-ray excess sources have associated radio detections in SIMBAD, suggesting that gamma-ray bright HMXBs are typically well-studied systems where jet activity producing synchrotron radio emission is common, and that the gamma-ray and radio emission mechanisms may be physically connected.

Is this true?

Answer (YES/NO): NO